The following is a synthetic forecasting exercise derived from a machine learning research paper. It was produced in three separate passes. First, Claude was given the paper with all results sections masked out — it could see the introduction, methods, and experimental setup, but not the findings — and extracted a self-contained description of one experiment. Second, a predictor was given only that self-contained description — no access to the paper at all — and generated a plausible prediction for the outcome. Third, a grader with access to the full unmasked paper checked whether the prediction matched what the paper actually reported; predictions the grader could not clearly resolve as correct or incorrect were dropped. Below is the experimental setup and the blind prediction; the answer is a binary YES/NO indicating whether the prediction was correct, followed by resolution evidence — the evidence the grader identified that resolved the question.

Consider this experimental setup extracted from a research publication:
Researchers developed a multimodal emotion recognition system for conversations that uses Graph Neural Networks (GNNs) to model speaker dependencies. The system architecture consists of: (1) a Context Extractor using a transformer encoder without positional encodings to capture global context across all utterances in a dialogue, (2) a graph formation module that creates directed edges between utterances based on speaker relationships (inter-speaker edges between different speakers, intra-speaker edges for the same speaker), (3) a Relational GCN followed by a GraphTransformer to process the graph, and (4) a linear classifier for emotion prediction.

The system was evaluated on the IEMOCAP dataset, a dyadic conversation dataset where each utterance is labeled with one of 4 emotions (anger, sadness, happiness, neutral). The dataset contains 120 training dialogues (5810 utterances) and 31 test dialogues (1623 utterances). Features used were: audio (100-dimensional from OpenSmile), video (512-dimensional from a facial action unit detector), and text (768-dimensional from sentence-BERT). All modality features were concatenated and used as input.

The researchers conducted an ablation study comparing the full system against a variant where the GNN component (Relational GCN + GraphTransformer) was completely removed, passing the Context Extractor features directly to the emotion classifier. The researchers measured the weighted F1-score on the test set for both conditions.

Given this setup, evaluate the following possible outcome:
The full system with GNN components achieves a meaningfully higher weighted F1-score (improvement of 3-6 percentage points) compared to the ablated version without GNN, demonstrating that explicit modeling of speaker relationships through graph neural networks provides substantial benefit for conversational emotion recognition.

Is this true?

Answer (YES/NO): YES